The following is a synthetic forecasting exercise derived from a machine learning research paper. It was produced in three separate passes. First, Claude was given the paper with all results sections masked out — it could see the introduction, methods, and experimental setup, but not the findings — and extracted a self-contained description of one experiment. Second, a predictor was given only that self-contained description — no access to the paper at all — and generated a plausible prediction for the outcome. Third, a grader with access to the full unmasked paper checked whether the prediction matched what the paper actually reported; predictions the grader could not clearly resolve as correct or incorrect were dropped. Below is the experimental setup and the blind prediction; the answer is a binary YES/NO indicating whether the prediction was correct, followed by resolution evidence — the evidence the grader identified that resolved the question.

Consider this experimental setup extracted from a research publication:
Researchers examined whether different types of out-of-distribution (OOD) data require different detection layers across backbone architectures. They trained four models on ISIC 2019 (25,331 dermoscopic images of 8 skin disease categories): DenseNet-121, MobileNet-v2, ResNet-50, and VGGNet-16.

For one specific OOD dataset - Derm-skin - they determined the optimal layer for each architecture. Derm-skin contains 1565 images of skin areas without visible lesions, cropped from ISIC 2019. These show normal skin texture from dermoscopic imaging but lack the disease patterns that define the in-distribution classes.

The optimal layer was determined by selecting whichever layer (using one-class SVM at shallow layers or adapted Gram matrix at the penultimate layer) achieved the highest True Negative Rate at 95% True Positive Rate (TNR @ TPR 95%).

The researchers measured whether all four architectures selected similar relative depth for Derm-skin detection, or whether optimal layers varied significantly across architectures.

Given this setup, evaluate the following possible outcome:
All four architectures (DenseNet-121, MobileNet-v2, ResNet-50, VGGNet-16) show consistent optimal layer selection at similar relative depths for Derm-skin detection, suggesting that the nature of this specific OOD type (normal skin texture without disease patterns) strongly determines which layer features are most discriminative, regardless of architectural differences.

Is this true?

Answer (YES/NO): YES